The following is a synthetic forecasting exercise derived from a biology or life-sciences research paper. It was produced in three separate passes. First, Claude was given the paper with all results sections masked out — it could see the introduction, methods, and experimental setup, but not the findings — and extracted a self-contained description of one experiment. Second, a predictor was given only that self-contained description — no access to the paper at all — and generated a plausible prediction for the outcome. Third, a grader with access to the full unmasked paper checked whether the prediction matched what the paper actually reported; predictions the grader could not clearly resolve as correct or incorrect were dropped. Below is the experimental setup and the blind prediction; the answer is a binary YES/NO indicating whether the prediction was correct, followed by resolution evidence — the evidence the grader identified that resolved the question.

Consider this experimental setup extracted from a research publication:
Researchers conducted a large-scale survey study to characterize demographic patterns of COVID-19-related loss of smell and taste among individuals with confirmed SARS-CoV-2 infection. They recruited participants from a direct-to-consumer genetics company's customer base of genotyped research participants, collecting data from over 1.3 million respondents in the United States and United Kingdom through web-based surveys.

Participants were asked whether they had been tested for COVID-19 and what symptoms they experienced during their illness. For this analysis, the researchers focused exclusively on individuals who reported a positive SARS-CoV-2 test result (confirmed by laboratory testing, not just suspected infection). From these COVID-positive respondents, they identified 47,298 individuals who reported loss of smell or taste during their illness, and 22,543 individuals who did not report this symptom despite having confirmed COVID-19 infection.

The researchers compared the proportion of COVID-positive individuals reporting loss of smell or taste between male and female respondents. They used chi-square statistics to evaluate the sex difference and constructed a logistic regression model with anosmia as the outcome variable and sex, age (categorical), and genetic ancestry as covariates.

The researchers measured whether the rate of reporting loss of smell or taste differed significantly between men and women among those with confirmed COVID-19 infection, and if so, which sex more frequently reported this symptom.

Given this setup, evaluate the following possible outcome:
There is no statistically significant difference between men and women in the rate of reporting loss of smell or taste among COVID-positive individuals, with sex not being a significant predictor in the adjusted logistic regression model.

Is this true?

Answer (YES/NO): NO